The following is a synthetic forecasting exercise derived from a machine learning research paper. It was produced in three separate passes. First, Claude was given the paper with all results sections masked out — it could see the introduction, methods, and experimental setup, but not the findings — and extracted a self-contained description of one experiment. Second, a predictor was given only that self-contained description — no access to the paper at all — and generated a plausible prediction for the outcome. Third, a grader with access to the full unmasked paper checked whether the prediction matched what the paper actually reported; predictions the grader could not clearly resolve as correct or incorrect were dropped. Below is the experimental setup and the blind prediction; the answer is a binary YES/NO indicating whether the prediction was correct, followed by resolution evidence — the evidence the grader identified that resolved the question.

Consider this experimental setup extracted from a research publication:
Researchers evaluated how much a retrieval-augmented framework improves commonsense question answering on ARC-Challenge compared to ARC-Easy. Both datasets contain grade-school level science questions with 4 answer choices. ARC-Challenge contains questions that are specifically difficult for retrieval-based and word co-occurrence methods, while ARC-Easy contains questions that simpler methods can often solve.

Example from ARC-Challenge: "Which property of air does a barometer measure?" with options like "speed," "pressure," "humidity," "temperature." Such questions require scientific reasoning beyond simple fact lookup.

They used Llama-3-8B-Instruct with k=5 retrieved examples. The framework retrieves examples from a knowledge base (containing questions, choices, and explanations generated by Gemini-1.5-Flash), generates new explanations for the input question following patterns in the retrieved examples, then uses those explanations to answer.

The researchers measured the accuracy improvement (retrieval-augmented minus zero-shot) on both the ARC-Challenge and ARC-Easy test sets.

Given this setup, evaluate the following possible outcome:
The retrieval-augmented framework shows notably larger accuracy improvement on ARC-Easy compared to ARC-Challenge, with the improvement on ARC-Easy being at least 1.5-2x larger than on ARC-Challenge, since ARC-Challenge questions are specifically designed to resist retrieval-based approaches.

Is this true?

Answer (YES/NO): NO